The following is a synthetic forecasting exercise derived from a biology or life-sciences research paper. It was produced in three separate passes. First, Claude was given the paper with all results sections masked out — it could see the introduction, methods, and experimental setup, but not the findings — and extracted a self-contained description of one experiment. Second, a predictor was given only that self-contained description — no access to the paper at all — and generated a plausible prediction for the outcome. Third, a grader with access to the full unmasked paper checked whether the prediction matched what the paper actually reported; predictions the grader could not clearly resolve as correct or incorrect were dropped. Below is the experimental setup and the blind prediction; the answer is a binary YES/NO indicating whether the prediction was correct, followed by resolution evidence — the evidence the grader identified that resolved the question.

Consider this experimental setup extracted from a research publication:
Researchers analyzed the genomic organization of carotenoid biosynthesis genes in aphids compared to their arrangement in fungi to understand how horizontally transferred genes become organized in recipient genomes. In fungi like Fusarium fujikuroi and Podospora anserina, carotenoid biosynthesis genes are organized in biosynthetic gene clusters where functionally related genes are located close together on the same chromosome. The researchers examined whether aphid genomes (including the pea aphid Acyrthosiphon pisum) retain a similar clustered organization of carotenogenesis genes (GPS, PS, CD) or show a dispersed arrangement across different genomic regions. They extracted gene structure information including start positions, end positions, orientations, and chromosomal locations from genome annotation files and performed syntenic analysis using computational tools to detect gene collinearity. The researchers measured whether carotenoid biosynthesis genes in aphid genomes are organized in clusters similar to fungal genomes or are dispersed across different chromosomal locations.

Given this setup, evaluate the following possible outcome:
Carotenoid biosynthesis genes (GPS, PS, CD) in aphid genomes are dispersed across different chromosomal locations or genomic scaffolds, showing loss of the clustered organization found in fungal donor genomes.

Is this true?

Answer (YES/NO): NO